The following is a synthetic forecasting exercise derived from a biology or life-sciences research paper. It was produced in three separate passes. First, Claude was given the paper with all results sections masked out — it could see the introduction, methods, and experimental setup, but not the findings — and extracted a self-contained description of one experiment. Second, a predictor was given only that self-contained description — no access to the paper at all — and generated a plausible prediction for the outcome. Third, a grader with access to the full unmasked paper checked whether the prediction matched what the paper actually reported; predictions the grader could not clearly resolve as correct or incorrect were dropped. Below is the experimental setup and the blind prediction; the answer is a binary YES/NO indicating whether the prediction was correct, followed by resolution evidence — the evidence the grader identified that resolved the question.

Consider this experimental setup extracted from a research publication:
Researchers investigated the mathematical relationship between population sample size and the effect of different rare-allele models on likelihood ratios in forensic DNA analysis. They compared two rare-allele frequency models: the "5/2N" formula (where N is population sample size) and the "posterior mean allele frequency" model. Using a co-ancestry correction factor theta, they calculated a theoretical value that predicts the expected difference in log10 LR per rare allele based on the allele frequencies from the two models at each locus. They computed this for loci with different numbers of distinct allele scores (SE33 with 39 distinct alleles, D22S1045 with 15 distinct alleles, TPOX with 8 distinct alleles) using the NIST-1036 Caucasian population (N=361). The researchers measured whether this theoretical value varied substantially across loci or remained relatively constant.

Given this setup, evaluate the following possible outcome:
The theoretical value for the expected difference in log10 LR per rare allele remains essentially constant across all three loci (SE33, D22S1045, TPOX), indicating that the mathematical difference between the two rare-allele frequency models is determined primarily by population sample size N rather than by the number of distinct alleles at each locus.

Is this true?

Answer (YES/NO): YES